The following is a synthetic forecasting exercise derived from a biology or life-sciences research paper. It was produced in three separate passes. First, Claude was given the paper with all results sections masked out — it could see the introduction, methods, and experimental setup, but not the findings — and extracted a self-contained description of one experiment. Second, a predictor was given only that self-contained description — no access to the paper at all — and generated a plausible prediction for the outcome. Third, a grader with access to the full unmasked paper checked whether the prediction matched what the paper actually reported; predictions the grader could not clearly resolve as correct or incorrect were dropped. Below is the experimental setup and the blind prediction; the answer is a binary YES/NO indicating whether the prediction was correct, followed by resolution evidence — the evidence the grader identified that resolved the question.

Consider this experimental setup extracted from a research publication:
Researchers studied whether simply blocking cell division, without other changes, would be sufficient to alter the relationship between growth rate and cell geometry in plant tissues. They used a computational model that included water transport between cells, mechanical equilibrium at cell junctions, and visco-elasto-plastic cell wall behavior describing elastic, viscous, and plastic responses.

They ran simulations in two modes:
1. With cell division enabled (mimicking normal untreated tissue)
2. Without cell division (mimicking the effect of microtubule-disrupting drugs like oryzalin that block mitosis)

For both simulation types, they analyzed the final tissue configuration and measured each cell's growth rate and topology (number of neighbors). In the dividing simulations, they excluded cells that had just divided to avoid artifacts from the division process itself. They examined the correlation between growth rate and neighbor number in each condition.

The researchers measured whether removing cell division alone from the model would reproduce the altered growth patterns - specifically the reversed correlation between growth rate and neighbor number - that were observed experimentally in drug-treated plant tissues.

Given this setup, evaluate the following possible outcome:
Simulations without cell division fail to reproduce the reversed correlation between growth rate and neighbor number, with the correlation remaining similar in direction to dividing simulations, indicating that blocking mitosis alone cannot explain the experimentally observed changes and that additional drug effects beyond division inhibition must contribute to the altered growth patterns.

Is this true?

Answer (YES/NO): YES